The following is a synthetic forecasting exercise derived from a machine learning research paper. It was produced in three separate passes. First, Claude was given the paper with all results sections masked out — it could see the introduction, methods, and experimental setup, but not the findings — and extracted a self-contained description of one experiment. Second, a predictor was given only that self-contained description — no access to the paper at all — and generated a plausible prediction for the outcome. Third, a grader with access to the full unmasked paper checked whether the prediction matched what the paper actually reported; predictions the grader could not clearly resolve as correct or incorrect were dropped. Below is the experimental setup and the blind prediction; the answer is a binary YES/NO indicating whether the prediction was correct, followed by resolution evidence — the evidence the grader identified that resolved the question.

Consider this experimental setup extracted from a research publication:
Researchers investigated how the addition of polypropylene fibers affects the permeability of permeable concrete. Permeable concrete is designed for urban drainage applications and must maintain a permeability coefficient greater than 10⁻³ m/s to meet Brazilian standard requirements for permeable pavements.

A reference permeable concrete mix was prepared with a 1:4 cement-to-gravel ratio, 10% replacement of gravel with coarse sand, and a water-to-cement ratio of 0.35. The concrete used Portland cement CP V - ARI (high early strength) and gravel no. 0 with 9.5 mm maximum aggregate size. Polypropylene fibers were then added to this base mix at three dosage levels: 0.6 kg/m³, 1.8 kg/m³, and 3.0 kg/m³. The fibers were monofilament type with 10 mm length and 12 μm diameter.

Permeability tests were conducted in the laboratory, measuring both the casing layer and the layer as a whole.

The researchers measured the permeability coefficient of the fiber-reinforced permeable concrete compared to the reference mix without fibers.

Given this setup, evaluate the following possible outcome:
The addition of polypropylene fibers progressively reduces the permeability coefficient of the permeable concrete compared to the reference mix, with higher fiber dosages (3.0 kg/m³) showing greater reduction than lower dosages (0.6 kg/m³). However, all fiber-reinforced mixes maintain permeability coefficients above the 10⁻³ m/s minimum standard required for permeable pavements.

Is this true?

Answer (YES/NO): NO